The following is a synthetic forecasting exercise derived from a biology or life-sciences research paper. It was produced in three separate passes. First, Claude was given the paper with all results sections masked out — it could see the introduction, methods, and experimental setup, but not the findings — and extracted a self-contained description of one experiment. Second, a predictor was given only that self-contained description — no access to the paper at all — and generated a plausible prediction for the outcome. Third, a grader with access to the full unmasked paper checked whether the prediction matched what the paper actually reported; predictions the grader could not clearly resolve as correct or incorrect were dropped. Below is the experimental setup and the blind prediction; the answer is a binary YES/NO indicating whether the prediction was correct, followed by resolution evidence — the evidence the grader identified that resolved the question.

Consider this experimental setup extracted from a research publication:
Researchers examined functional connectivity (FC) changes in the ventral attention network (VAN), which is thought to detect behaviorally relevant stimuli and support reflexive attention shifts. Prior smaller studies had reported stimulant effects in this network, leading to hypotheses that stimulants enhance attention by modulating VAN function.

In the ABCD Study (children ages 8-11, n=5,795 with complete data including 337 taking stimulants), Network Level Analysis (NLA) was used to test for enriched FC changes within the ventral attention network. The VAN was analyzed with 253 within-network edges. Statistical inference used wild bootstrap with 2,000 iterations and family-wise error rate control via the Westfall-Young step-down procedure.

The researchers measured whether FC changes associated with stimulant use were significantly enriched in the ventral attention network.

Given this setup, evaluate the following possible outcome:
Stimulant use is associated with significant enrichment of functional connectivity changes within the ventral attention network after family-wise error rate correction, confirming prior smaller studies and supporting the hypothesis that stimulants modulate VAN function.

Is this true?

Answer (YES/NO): NO